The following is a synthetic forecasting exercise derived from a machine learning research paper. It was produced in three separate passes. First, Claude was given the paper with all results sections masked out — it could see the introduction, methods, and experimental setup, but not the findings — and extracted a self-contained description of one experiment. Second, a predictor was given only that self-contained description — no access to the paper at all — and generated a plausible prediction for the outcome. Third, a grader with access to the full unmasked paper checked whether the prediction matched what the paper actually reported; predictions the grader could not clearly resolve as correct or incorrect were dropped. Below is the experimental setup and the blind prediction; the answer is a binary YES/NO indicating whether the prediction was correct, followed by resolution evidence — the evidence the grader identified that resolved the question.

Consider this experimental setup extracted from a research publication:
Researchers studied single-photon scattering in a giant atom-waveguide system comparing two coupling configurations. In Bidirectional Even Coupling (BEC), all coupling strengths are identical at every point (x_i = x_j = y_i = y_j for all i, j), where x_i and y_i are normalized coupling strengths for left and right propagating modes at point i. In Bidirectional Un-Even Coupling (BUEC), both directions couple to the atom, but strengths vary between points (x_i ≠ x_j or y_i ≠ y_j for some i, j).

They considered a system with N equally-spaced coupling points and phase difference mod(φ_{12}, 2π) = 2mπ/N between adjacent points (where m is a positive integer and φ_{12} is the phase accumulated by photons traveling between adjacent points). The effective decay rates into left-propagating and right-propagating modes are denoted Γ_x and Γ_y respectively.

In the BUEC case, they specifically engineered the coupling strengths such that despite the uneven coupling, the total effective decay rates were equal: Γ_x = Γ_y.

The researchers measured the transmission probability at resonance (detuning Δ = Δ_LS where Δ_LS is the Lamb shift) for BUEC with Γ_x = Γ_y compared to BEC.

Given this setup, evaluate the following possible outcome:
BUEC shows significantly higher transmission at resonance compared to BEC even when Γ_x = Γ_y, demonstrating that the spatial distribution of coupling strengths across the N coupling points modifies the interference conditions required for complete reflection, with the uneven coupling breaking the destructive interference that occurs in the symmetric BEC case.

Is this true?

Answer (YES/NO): NO